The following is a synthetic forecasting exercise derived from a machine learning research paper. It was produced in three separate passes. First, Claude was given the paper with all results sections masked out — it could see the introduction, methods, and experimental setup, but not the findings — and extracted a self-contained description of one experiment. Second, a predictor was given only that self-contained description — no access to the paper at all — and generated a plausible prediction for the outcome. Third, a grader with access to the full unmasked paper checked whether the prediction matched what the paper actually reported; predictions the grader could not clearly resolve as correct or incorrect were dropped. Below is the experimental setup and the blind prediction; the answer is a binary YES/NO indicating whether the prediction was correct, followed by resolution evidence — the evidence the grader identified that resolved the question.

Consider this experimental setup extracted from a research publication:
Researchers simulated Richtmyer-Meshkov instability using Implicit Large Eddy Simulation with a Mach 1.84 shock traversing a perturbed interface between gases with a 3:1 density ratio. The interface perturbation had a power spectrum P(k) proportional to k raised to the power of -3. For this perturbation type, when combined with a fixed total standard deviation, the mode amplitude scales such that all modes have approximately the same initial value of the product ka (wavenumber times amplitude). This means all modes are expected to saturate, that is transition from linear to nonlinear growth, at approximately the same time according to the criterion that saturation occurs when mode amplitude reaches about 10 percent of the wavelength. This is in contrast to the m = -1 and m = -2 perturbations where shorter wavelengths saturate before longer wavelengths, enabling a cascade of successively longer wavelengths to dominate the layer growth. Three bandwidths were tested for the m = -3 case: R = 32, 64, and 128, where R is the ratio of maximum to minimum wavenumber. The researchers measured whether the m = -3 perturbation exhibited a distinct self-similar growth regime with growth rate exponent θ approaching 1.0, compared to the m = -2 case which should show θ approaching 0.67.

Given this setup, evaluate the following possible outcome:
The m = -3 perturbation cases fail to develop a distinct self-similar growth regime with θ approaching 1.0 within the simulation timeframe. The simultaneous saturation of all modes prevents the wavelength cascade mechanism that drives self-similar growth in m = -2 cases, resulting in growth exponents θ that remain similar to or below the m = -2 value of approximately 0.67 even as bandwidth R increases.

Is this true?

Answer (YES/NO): NO